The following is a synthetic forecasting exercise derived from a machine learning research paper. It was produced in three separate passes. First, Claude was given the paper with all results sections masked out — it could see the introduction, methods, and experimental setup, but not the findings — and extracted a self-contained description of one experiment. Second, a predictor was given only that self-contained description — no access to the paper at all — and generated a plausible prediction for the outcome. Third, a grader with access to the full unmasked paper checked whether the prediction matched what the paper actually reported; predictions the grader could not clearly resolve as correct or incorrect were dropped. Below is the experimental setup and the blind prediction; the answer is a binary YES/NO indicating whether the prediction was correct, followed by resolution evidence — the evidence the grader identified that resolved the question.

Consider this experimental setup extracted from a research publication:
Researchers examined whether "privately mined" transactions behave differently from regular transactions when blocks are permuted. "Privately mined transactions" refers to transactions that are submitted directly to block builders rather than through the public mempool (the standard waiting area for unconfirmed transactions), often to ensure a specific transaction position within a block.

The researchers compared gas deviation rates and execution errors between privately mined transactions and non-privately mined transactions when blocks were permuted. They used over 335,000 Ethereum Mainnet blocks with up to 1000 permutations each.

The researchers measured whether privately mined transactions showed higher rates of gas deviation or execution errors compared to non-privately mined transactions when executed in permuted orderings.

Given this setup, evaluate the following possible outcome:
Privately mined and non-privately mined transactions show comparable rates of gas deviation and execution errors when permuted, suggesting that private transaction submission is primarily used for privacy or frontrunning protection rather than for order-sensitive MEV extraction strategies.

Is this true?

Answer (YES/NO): NO